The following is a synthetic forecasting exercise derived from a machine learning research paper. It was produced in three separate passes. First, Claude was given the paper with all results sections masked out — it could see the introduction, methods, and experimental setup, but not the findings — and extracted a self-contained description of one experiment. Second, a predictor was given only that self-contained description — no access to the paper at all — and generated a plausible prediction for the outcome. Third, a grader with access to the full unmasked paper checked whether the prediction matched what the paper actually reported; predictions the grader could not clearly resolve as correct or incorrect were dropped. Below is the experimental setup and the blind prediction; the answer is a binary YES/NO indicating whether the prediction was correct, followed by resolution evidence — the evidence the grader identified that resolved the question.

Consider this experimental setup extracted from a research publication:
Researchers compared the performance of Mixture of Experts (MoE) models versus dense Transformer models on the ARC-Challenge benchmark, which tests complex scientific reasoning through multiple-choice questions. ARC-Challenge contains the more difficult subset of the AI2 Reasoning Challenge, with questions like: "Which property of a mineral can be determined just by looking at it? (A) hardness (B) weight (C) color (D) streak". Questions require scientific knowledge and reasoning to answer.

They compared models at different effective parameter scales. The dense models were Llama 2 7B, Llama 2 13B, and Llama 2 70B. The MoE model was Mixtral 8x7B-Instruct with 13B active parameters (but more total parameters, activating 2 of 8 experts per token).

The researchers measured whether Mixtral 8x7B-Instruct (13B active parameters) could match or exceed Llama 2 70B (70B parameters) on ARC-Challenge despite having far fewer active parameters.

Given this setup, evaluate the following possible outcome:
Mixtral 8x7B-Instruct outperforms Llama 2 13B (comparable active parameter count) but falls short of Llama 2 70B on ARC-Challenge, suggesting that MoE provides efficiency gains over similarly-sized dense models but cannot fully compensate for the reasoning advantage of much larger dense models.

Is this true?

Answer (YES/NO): NO